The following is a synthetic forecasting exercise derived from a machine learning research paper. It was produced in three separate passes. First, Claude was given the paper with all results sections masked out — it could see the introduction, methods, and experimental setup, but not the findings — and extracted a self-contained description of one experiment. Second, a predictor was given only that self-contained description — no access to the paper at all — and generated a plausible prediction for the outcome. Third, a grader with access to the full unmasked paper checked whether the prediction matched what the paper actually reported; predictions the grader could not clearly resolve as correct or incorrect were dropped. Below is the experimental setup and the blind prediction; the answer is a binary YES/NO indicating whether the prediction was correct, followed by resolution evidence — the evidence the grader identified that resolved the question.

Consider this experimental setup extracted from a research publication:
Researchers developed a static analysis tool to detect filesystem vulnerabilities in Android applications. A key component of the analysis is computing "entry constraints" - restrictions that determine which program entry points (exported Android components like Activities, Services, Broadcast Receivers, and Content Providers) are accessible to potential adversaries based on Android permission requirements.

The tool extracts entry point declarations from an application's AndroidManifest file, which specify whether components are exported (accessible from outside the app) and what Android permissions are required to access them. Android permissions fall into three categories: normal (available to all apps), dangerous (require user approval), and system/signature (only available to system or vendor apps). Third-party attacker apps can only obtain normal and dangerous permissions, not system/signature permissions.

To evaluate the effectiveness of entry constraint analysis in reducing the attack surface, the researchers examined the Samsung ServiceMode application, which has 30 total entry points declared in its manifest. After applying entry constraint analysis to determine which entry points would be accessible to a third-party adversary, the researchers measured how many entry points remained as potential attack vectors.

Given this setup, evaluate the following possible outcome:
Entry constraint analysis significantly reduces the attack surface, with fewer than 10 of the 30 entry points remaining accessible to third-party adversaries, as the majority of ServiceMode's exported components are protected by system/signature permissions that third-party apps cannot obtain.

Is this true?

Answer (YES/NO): YES